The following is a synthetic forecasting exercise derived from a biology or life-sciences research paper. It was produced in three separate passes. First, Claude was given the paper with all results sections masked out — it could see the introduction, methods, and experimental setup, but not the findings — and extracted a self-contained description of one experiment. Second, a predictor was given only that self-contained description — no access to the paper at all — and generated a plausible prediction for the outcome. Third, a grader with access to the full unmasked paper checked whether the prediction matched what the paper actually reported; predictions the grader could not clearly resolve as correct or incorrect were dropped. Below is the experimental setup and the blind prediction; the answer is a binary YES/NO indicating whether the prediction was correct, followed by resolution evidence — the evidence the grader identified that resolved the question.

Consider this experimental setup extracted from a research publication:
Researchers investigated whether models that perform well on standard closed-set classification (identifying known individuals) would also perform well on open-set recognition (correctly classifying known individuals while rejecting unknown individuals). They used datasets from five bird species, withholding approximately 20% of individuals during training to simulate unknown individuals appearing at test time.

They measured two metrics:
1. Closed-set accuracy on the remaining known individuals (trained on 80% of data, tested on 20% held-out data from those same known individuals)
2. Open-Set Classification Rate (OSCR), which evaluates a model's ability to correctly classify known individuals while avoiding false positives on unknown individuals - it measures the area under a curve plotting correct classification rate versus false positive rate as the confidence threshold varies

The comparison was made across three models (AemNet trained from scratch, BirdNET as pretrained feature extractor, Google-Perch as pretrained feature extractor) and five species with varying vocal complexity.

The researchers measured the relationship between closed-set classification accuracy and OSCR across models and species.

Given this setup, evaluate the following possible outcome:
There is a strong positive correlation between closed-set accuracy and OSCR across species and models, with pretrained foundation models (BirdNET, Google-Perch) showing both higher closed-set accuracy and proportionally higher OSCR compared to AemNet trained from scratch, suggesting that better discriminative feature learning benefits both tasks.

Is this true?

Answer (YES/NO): NO